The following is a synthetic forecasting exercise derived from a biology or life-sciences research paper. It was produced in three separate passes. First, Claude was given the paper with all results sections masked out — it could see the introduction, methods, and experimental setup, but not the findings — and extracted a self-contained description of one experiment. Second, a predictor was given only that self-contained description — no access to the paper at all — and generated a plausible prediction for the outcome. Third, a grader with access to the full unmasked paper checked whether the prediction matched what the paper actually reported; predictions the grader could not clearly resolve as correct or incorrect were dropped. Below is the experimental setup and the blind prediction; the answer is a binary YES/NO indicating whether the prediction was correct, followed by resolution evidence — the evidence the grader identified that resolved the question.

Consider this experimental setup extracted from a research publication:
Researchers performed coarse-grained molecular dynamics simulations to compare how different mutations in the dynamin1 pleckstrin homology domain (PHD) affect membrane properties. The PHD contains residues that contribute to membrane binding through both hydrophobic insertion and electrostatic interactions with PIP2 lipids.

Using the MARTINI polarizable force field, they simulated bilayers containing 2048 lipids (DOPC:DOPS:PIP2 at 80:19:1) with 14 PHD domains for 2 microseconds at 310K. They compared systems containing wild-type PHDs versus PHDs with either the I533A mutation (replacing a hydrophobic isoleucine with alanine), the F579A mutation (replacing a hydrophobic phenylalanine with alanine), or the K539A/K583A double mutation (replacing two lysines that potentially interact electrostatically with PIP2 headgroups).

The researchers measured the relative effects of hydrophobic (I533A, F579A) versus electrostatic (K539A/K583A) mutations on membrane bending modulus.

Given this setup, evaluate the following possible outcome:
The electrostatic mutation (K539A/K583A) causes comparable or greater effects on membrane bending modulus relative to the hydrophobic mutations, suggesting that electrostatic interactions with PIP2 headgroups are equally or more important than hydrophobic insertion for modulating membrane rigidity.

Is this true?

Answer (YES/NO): YES